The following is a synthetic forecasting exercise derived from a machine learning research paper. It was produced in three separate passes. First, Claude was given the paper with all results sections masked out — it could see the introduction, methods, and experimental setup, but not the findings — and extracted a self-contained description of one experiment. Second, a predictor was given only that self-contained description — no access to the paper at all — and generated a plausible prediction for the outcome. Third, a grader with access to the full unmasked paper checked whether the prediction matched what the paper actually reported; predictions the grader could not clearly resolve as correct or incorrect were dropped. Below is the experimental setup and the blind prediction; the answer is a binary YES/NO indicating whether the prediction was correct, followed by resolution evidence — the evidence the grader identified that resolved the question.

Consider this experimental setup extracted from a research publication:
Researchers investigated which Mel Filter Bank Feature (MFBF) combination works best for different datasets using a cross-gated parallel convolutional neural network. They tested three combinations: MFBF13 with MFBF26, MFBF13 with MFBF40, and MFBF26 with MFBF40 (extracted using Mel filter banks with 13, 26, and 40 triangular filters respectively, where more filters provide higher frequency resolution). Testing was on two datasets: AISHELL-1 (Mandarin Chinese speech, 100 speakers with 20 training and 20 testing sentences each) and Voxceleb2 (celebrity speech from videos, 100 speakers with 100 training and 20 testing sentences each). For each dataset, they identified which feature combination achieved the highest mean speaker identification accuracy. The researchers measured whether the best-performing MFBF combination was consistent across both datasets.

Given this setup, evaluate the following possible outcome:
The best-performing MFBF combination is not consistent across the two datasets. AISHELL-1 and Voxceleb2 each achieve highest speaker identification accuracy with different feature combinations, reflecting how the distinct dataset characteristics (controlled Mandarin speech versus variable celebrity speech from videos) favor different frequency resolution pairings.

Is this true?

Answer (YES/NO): YES